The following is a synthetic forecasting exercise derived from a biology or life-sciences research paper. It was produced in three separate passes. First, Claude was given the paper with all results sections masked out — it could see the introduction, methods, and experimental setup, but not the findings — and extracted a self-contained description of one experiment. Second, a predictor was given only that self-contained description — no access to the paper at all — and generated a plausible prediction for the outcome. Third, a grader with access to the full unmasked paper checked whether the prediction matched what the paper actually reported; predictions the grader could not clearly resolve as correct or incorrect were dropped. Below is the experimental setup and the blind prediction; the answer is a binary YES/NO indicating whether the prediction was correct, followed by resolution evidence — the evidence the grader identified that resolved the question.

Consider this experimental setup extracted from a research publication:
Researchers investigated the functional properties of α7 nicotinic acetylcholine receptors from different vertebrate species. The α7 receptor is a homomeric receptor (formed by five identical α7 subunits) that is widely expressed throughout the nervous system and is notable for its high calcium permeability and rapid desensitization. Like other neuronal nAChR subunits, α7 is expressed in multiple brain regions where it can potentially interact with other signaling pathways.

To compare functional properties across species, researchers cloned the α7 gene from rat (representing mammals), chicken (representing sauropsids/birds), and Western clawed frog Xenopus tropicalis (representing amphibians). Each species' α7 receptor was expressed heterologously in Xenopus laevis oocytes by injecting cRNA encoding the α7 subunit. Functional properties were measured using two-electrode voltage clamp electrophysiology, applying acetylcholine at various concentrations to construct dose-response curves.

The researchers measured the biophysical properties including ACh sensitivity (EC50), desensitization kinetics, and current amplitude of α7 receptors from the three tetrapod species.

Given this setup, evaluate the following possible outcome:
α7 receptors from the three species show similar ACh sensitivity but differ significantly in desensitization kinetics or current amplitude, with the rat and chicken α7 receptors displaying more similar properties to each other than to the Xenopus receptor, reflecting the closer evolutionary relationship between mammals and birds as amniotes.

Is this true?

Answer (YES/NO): NO